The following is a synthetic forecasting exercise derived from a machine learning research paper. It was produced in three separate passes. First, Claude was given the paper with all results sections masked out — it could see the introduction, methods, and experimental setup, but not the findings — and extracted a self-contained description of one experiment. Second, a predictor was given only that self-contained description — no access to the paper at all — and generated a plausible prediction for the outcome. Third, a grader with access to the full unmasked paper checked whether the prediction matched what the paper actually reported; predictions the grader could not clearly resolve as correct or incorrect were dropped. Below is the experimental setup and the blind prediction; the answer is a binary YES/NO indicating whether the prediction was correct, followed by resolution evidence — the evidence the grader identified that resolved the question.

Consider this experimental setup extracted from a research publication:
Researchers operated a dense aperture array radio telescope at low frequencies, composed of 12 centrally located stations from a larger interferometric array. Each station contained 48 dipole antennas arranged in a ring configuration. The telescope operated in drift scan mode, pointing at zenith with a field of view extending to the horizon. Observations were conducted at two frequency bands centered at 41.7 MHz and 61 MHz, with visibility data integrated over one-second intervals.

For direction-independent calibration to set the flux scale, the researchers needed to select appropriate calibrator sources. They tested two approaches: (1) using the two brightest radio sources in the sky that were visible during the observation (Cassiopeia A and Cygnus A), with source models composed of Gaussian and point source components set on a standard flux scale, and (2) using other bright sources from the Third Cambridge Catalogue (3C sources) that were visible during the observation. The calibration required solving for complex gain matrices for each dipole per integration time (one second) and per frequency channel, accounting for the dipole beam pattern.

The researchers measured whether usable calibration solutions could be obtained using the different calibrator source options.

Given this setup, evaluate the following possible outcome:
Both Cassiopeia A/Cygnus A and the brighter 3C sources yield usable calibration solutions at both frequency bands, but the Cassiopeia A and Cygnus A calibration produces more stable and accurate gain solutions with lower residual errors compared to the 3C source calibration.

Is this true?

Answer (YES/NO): NO